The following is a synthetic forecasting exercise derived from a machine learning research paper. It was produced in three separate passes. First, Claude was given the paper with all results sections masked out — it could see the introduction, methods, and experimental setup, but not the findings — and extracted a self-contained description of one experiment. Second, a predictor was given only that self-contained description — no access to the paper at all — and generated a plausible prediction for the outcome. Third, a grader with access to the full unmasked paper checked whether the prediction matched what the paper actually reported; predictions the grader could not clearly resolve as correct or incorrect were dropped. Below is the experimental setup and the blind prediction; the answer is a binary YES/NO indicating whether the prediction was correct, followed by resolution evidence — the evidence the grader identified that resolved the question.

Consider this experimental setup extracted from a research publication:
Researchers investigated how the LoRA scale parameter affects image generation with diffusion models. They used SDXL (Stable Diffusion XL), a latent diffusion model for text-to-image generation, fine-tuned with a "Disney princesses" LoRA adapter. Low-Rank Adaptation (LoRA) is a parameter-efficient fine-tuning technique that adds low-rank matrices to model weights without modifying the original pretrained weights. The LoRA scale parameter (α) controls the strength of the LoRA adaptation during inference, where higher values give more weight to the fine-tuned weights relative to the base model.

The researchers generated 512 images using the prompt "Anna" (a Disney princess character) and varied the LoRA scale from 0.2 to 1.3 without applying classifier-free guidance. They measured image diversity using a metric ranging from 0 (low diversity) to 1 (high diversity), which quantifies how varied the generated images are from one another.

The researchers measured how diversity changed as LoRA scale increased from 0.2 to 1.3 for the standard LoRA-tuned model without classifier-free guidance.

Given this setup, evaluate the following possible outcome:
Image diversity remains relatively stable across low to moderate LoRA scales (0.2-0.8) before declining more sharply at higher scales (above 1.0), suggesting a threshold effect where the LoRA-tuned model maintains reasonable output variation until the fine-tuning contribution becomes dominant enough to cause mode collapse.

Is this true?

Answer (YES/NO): NO